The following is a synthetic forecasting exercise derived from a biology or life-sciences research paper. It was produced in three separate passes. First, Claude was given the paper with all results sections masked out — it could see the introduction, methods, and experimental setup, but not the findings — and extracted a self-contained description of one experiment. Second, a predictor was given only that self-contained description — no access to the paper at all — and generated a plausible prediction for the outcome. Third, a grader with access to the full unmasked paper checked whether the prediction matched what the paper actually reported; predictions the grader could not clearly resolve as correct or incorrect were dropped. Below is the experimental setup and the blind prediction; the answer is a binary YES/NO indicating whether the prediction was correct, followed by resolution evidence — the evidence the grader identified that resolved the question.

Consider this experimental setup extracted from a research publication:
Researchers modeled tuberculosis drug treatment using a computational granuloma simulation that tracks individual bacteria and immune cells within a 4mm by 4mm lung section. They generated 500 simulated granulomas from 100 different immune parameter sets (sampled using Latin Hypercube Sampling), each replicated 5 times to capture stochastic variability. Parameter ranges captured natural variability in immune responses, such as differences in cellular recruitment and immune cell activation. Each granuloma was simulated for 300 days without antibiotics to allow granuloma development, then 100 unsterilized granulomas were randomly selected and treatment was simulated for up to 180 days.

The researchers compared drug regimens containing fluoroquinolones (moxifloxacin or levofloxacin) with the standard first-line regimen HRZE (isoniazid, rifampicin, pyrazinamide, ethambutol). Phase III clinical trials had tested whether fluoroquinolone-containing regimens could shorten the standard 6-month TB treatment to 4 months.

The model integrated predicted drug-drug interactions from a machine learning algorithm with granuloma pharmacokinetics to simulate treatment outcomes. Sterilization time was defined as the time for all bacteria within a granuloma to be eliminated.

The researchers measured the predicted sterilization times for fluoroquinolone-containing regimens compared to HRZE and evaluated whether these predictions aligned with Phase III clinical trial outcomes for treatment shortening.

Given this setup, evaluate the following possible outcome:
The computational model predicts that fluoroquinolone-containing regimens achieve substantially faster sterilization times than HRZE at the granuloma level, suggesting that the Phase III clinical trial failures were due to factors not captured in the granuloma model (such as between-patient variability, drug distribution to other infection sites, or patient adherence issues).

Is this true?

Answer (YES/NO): NO